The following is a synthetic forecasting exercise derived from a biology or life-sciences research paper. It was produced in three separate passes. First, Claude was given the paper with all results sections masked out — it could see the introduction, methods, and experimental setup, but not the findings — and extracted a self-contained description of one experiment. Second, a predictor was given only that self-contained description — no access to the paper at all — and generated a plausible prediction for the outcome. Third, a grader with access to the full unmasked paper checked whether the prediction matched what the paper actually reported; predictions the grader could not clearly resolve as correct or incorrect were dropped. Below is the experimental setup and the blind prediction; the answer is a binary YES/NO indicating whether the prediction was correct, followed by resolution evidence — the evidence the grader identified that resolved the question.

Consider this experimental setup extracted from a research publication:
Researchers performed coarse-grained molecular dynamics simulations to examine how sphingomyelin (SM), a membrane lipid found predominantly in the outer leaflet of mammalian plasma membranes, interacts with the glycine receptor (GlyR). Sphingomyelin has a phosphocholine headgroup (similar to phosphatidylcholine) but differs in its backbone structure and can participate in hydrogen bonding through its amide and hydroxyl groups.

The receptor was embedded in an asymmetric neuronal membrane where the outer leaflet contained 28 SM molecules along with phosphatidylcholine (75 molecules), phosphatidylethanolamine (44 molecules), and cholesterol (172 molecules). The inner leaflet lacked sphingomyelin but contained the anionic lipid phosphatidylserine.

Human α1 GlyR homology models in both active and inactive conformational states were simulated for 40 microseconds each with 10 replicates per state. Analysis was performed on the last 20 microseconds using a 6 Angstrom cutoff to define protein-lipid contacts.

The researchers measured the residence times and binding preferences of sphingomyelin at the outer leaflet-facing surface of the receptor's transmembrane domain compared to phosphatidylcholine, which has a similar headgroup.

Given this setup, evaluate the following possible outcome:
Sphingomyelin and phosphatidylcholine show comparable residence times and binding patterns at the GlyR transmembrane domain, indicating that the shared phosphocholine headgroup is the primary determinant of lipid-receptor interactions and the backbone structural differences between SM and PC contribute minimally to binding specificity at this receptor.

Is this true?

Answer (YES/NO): YES